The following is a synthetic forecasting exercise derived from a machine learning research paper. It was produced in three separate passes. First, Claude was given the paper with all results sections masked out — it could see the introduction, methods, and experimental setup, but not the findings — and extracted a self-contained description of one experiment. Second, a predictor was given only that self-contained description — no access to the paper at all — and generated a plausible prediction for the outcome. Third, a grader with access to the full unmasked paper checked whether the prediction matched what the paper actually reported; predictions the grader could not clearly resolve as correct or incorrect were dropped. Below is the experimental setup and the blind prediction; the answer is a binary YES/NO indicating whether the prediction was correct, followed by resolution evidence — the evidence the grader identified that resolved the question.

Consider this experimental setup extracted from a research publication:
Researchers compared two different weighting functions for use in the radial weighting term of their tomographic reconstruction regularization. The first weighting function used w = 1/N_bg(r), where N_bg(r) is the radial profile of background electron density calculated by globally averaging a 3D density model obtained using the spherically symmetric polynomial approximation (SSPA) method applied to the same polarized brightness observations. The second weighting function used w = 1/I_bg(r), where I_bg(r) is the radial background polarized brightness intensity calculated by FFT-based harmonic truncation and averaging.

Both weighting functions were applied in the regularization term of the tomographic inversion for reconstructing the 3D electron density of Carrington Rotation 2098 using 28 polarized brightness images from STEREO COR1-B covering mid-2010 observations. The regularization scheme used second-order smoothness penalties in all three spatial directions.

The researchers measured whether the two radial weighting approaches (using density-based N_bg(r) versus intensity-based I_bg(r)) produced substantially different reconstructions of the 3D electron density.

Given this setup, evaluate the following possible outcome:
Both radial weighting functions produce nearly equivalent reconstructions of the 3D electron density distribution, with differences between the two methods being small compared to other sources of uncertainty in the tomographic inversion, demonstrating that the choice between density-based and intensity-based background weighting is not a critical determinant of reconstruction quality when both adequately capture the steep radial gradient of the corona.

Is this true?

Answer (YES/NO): YES